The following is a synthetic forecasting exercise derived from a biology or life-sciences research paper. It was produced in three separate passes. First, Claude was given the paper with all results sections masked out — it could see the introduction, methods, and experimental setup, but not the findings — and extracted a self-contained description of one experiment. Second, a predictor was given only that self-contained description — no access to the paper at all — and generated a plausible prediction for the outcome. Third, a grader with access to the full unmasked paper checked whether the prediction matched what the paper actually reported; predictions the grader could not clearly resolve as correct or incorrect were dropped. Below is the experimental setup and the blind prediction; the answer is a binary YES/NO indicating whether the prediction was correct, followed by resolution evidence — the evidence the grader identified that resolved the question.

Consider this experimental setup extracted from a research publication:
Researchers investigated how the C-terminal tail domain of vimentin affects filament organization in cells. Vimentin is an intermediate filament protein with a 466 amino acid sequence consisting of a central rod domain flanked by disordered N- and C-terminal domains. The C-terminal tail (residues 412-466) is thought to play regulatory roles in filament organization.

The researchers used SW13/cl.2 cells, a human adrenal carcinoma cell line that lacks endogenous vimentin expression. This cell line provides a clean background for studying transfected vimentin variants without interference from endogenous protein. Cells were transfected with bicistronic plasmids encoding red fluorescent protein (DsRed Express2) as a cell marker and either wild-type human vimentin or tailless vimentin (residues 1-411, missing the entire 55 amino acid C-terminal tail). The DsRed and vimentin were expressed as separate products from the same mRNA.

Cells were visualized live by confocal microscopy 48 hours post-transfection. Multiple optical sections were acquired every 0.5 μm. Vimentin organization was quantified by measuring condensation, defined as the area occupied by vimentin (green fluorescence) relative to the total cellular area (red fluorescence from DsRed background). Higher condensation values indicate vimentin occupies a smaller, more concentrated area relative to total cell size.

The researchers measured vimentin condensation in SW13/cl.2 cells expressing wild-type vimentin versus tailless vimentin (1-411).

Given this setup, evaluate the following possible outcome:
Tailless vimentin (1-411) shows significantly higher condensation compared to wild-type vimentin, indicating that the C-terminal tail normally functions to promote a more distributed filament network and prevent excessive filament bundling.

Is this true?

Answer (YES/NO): YES